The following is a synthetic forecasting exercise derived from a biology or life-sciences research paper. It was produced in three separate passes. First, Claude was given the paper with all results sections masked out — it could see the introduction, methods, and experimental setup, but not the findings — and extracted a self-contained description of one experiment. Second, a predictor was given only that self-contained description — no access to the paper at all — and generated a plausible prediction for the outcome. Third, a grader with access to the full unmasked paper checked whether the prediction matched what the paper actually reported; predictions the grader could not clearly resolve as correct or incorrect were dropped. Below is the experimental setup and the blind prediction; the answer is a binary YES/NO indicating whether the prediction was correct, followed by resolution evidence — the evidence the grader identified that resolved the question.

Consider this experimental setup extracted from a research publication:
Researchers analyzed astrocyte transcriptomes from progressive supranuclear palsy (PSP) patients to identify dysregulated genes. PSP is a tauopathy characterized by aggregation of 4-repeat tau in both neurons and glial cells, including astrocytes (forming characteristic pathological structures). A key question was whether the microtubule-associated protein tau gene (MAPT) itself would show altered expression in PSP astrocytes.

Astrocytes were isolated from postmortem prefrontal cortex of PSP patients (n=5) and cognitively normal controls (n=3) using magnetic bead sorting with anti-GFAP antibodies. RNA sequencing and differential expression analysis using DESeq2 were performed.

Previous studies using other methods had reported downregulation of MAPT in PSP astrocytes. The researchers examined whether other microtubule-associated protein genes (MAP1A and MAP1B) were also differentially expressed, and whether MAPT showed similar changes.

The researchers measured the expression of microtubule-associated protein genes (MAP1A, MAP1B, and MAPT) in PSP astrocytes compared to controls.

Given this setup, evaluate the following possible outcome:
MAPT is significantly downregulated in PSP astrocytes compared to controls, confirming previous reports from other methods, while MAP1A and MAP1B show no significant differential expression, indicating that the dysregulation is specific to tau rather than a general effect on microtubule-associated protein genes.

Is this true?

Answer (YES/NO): NO